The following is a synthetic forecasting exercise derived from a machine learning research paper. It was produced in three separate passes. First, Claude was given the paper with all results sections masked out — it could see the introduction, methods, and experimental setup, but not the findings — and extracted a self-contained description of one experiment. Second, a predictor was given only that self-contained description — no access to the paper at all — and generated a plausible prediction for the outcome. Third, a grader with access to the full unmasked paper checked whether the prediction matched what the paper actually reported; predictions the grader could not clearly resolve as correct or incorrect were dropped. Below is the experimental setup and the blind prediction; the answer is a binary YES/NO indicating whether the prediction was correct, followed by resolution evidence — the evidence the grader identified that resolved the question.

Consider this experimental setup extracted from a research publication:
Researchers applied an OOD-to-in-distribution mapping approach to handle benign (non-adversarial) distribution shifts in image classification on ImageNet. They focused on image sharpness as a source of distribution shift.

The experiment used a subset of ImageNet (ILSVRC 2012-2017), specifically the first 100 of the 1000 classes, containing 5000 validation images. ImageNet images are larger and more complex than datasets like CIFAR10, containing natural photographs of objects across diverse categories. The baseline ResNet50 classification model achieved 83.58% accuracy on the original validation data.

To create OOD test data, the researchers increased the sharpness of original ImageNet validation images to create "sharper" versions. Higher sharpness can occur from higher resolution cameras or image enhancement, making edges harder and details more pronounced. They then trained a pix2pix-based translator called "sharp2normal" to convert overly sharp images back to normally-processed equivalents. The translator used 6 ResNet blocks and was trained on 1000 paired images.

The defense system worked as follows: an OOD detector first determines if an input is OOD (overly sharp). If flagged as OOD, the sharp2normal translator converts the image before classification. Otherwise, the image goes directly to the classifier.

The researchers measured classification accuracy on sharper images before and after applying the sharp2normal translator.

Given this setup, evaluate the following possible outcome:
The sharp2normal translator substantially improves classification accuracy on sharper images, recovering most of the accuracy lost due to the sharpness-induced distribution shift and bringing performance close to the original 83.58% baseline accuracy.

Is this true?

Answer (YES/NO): YES